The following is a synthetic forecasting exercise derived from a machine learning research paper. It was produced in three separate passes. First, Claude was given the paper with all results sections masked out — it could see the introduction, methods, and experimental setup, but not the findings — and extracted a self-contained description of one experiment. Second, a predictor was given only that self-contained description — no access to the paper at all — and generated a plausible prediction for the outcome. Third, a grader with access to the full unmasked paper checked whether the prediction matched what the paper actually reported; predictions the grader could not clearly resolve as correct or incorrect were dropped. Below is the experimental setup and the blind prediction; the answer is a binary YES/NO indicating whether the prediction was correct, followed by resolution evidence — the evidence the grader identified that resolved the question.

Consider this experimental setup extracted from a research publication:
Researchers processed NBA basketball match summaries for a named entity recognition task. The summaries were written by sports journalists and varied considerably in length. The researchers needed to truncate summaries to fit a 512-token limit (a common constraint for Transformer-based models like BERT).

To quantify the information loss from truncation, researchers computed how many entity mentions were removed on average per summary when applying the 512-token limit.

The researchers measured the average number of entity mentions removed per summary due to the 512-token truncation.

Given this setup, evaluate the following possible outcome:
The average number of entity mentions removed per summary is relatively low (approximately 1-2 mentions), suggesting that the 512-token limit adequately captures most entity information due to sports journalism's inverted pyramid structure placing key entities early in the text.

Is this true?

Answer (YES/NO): YES